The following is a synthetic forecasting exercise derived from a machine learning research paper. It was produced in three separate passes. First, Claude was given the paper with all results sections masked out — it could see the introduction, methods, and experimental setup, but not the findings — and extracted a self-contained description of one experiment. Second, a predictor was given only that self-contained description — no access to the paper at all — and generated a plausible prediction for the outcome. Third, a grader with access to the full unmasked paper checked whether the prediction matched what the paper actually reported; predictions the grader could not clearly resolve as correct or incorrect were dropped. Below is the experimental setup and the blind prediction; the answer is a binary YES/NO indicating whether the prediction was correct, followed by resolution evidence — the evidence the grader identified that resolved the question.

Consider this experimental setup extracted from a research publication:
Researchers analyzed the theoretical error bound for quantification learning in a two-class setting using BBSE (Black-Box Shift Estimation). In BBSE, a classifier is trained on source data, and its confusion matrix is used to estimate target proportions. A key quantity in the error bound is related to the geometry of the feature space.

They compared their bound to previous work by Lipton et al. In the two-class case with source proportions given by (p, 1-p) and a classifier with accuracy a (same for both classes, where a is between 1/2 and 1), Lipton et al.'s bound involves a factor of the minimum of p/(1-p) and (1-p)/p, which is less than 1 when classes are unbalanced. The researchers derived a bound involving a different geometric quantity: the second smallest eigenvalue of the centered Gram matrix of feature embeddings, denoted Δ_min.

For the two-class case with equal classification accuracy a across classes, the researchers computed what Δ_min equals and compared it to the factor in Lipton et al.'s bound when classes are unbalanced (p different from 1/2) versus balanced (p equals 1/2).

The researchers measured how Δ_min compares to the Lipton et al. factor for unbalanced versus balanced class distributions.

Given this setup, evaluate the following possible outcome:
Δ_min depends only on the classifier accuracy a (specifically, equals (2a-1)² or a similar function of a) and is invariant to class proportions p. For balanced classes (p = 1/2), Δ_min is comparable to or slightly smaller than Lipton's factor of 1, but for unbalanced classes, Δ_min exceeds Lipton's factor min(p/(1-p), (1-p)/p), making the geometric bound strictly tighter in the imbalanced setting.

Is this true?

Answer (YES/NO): NO